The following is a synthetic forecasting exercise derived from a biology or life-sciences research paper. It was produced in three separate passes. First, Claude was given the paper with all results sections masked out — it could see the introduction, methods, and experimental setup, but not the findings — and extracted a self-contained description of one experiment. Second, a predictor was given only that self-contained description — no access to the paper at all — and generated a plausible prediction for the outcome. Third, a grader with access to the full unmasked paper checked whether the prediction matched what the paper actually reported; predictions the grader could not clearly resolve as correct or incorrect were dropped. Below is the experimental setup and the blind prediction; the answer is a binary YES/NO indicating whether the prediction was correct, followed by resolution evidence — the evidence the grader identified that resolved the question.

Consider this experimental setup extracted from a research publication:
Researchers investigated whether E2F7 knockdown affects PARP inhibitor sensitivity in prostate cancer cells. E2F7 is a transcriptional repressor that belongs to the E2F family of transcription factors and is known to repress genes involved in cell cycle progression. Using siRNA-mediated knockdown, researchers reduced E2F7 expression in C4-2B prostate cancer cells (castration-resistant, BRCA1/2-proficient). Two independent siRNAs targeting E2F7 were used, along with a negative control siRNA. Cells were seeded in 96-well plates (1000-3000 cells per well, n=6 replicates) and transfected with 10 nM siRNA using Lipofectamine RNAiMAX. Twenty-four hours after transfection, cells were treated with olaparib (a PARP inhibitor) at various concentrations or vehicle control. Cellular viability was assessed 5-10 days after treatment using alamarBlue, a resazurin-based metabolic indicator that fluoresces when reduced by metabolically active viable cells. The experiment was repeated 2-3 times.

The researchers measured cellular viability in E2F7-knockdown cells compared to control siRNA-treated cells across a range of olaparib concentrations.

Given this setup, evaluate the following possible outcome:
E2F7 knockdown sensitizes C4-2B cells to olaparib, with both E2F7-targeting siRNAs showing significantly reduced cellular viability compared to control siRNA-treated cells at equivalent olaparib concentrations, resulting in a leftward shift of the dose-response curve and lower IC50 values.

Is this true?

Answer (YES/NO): NO